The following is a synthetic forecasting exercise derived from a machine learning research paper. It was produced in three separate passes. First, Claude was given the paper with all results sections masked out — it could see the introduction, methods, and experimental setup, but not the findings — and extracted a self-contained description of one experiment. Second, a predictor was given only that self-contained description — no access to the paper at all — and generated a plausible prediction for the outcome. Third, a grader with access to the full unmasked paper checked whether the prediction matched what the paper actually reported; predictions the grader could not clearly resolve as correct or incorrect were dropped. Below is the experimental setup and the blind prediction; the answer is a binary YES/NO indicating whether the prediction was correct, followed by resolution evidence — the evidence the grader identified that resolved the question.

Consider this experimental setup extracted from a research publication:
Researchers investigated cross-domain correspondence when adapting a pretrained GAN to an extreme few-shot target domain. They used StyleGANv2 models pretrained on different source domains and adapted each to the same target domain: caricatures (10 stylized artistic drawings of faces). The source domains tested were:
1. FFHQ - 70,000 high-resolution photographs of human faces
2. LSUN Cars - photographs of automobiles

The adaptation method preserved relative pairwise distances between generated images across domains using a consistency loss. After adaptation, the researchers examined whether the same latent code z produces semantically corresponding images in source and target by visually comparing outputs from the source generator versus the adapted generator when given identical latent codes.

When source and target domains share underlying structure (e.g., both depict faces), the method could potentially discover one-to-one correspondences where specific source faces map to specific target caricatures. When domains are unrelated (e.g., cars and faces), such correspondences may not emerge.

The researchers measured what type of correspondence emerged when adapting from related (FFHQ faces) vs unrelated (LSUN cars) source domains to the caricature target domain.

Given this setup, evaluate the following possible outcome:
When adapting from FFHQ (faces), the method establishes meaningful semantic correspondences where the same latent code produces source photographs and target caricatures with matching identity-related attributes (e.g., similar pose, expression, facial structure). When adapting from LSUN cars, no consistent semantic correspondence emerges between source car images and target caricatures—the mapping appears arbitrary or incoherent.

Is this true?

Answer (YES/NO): NO